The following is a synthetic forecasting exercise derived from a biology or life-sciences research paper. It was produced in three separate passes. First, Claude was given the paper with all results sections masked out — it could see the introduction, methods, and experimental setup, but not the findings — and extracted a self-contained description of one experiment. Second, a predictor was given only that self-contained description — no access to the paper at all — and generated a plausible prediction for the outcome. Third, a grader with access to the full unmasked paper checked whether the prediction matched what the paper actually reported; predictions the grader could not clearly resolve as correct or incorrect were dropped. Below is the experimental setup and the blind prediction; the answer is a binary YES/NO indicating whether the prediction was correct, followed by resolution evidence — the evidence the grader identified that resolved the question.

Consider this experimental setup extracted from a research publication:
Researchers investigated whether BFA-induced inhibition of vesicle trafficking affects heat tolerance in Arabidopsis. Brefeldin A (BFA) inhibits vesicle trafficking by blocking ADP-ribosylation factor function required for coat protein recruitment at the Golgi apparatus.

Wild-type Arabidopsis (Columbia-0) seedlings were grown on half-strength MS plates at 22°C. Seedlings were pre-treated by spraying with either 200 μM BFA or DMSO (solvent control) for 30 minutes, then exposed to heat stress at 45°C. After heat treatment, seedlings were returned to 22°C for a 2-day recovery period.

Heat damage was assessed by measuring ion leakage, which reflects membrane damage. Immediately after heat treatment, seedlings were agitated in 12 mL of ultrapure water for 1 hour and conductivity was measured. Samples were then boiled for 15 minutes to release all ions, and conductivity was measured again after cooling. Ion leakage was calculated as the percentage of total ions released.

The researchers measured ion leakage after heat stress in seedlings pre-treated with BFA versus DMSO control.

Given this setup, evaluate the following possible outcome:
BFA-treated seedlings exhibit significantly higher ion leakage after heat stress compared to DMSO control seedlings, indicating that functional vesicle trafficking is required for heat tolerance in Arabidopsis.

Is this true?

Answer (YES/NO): YES